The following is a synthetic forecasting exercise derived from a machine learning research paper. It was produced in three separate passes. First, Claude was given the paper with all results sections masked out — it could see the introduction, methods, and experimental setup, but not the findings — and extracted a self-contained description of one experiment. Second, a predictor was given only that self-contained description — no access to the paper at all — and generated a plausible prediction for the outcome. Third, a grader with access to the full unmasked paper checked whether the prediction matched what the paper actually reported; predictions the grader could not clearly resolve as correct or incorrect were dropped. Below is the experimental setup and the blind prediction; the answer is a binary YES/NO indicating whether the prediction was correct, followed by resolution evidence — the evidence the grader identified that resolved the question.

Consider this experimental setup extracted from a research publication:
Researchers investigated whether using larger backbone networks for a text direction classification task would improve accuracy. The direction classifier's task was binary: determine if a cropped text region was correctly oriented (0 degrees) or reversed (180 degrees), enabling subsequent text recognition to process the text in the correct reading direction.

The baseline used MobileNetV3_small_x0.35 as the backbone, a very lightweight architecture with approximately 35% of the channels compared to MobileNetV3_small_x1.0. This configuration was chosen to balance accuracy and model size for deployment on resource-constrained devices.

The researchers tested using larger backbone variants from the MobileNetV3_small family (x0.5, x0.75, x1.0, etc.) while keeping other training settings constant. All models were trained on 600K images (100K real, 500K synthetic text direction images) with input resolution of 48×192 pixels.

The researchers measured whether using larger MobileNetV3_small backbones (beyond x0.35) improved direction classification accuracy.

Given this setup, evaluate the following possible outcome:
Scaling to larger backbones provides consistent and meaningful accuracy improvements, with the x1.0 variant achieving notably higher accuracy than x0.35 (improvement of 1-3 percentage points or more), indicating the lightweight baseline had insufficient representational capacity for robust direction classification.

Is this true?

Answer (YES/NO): NO